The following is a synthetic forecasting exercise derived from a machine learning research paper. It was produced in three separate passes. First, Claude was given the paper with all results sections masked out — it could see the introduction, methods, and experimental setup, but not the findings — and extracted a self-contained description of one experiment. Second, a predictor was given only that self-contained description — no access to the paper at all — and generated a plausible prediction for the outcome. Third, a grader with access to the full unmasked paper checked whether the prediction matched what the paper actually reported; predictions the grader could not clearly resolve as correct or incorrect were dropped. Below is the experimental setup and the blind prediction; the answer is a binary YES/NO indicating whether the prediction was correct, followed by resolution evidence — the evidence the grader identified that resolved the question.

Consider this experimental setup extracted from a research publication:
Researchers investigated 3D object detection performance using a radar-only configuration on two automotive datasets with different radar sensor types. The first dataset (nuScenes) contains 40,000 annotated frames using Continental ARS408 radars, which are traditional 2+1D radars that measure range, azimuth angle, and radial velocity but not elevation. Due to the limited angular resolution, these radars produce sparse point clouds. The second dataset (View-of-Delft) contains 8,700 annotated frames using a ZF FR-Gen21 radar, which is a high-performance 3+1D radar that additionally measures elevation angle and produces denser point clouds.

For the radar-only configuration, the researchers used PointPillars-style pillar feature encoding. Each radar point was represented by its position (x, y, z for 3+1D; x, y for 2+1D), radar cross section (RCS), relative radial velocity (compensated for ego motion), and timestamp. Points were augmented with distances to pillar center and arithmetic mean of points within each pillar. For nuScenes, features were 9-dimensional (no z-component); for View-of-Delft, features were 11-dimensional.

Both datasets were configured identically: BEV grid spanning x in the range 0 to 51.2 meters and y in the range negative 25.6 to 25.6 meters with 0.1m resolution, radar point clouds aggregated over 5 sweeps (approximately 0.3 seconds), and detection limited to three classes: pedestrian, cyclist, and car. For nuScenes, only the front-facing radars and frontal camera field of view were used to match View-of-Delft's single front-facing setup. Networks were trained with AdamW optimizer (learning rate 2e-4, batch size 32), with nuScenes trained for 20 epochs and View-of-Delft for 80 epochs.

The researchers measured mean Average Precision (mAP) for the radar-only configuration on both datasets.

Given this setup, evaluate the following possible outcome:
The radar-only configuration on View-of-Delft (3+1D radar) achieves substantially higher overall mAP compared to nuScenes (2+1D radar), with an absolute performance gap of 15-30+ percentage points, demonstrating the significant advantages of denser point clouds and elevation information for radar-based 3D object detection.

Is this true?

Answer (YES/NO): YES